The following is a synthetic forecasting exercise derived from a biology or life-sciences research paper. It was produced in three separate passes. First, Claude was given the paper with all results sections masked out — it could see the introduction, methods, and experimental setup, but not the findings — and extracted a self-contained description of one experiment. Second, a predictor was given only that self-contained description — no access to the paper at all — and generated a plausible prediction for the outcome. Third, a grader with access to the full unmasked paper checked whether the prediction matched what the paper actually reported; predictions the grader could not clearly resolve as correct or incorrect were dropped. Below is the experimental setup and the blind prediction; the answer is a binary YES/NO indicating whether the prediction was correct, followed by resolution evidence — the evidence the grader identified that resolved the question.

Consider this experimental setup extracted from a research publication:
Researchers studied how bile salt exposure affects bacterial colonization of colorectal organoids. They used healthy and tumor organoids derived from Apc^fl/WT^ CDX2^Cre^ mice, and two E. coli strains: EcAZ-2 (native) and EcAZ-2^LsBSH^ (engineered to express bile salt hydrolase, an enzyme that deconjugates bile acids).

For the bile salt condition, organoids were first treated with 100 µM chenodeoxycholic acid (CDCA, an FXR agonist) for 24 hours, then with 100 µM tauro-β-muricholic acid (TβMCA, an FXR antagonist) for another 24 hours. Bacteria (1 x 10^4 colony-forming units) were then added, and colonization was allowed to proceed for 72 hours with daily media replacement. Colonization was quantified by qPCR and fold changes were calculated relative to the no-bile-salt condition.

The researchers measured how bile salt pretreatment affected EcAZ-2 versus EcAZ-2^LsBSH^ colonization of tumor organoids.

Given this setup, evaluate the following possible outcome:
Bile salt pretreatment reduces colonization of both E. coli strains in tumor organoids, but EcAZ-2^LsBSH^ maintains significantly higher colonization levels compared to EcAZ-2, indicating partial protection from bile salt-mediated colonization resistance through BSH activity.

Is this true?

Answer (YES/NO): NO